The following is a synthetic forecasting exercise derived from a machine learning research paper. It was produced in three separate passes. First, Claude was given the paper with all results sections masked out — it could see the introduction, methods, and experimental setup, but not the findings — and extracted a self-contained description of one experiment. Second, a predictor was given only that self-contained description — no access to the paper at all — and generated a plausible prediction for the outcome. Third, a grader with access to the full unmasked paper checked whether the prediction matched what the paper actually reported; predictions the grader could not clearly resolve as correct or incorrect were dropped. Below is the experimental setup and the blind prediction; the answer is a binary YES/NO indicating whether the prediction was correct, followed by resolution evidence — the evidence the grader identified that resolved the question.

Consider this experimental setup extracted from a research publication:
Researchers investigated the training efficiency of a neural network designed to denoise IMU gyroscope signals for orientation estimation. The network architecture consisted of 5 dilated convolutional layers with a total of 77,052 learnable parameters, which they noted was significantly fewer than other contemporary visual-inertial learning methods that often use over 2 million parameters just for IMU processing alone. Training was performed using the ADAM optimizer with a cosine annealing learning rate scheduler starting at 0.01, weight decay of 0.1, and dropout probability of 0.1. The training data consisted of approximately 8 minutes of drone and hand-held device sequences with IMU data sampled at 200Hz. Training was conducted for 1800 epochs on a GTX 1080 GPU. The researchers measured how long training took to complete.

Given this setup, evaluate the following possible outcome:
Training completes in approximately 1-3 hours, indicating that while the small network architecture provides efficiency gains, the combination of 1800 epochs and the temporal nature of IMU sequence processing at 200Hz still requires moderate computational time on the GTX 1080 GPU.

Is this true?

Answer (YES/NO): NO